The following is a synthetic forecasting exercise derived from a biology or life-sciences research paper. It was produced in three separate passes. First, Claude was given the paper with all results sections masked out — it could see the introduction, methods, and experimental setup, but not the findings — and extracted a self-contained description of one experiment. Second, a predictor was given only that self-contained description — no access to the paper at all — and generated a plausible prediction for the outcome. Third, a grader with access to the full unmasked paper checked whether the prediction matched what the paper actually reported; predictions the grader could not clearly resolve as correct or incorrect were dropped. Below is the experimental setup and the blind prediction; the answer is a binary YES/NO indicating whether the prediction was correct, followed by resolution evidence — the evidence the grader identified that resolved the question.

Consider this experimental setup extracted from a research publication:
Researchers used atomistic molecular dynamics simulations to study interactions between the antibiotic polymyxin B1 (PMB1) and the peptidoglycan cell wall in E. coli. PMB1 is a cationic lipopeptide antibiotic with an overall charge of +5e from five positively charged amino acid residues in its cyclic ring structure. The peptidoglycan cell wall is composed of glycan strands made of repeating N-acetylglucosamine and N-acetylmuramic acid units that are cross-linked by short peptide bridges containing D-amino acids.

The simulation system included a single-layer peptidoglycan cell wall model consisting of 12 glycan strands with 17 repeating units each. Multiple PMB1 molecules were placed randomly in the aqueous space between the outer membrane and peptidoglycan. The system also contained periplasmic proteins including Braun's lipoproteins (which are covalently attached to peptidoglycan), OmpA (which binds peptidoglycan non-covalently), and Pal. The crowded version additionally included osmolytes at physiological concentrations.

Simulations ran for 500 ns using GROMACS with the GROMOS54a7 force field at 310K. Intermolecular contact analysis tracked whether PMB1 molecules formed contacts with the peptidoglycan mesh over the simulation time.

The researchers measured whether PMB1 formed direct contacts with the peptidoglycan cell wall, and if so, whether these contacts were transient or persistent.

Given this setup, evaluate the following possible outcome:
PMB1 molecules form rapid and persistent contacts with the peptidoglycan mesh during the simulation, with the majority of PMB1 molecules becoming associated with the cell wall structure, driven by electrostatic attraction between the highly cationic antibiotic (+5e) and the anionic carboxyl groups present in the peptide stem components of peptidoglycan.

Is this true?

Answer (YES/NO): YES